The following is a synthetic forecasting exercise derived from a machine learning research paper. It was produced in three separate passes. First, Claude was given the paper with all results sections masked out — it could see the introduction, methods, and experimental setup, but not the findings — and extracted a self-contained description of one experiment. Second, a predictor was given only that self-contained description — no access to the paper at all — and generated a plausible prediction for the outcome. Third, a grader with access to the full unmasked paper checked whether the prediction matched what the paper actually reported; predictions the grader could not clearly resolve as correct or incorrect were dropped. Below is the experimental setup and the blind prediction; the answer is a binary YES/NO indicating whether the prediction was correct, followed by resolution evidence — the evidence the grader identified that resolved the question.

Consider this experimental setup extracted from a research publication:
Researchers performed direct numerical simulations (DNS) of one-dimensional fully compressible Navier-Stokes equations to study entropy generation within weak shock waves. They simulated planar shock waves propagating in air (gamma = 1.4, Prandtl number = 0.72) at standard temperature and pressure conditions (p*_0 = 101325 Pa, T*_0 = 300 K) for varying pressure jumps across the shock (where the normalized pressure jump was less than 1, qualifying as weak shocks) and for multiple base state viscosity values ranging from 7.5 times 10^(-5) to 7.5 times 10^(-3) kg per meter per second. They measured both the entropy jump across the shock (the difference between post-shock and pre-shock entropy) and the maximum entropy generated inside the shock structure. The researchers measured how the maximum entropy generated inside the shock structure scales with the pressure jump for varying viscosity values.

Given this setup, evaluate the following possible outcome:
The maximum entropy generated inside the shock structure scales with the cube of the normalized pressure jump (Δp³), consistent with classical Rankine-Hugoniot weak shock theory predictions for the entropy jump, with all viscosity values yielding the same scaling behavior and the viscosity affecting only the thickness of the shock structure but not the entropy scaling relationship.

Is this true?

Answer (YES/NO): NO